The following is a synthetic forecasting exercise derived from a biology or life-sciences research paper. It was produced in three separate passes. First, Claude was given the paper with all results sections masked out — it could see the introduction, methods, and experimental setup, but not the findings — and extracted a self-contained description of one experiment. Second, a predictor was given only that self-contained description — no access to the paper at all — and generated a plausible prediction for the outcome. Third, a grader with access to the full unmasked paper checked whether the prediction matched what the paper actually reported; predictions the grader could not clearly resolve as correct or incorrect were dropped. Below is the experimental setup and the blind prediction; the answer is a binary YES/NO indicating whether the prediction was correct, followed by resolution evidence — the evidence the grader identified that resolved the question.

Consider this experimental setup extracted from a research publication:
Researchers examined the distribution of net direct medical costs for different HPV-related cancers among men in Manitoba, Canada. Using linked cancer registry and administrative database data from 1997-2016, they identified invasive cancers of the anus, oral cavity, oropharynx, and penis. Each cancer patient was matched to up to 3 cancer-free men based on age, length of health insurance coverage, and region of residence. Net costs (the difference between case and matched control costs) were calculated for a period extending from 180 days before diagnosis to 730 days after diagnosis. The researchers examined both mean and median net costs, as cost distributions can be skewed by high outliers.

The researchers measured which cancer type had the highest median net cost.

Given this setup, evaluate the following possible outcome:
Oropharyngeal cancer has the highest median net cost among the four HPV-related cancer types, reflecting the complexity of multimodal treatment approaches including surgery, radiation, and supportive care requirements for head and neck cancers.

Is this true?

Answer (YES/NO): NO